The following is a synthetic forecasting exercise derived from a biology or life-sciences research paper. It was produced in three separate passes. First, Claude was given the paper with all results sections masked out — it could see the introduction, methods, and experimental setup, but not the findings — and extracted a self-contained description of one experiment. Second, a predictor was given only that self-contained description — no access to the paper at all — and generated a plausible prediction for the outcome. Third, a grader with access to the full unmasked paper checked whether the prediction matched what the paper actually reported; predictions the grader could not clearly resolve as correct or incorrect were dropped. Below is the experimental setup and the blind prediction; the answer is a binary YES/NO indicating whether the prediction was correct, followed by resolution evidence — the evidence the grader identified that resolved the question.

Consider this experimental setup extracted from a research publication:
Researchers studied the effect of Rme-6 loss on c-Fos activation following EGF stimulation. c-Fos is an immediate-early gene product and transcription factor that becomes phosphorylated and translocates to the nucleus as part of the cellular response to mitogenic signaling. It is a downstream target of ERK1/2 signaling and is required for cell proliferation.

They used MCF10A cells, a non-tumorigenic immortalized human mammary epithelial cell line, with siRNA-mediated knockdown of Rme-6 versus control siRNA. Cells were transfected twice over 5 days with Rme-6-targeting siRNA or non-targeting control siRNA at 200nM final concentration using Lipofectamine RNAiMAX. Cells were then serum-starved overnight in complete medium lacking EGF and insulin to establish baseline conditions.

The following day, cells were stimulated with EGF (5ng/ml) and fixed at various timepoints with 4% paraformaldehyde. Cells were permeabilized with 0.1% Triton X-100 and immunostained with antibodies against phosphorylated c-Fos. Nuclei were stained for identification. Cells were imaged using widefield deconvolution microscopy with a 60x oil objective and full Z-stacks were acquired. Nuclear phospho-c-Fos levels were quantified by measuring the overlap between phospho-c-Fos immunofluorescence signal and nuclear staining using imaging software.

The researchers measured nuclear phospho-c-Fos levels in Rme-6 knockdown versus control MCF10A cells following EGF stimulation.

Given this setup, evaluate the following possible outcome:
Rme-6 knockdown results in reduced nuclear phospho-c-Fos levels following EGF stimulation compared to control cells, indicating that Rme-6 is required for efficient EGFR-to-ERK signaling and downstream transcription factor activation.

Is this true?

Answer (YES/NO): YES